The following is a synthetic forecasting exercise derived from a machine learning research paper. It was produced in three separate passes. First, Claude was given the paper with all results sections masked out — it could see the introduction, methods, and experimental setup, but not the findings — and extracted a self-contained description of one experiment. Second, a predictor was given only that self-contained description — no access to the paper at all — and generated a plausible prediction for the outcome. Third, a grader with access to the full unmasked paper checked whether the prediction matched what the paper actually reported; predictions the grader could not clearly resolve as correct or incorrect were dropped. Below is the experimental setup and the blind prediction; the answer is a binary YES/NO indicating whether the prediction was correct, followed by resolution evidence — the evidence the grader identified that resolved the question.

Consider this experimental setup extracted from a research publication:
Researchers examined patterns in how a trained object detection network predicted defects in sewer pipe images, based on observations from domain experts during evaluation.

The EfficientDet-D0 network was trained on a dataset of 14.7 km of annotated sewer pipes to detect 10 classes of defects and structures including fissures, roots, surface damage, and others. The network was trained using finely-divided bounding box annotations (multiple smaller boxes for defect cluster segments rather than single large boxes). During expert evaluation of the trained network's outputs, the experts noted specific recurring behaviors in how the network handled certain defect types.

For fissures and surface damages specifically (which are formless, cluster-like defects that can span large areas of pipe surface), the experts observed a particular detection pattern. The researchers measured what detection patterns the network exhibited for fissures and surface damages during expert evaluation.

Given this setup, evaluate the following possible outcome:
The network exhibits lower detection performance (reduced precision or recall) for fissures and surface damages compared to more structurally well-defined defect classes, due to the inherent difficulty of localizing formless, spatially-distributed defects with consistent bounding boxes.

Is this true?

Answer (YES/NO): NO